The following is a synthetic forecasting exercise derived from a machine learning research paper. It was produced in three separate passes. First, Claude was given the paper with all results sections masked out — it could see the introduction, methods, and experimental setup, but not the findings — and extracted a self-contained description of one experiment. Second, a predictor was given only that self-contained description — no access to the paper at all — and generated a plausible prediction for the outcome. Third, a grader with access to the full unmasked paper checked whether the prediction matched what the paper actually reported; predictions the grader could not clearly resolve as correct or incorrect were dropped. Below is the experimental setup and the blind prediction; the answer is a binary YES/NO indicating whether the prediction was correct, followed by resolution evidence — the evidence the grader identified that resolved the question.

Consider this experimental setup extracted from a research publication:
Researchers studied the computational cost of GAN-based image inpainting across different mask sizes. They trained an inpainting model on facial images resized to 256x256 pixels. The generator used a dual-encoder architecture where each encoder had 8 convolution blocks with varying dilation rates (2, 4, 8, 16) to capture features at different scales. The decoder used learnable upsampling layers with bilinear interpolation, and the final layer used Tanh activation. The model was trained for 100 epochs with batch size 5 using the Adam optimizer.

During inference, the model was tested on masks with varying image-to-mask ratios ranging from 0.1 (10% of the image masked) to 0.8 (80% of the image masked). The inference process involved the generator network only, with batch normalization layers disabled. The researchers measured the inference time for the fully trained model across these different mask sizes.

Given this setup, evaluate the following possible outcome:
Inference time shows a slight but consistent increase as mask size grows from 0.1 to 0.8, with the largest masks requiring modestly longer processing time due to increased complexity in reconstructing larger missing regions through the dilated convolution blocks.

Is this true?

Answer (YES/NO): NO